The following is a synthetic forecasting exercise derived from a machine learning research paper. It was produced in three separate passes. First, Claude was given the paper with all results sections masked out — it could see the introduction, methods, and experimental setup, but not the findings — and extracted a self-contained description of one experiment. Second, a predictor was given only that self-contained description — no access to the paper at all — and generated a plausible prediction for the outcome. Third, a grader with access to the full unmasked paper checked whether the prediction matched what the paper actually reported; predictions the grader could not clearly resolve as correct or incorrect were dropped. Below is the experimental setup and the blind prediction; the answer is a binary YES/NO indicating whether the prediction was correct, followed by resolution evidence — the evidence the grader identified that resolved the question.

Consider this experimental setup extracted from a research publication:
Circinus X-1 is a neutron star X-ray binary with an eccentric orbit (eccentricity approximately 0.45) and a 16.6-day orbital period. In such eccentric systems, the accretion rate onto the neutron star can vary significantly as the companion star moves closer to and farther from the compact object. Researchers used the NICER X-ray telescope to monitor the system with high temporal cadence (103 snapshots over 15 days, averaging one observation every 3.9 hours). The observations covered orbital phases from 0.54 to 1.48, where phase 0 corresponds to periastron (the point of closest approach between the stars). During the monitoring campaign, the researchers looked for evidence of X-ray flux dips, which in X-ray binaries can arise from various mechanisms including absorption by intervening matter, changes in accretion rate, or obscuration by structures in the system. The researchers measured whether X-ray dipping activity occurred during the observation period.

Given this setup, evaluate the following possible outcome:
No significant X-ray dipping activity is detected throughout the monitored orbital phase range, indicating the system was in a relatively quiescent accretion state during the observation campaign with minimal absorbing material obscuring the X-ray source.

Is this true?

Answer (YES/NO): NO